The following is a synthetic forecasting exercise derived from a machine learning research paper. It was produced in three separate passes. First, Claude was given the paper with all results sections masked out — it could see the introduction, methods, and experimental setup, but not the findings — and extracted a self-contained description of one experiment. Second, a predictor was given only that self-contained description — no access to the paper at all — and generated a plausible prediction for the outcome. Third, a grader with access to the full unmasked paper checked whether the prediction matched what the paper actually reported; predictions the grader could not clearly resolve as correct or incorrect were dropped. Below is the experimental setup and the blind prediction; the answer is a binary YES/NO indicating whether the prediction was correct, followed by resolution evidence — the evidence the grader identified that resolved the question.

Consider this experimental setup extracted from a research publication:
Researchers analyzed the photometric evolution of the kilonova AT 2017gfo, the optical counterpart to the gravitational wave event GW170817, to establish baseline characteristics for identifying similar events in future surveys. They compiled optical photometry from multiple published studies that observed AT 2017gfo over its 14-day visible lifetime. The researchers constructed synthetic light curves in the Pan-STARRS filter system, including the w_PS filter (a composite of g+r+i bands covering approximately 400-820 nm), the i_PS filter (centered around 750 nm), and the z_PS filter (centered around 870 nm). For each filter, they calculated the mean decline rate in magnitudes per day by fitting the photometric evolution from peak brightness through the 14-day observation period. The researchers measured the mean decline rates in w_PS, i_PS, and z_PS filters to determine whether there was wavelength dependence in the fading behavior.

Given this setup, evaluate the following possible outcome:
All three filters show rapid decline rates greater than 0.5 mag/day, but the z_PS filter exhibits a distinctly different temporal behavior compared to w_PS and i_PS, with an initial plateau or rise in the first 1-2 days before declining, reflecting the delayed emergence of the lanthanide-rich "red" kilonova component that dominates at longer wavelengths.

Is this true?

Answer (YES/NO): NO